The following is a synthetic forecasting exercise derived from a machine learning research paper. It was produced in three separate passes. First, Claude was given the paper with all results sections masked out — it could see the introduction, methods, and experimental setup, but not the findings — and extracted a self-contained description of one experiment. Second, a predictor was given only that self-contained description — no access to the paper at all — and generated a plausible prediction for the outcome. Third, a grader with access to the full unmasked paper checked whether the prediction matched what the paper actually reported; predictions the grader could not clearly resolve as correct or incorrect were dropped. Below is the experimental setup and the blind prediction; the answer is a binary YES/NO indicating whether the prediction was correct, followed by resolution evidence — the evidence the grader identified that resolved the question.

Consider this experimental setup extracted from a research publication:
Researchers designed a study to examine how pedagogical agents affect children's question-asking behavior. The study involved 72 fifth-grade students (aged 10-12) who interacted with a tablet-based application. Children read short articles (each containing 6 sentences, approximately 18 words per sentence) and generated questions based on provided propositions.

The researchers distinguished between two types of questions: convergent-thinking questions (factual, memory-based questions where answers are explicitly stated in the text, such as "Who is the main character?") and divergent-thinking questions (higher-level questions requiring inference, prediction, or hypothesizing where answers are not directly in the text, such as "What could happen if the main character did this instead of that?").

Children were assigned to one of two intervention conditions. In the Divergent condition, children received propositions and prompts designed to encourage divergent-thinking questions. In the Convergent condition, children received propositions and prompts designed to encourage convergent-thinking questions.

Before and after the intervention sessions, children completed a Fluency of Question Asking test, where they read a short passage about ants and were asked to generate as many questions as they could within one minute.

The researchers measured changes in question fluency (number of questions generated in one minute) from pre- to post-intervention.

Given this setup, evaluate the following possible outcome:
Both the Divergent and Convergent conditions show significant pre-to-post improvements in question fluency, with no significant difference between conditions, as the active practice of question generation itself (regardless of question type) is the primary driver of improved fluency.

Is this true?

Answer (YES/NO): YES